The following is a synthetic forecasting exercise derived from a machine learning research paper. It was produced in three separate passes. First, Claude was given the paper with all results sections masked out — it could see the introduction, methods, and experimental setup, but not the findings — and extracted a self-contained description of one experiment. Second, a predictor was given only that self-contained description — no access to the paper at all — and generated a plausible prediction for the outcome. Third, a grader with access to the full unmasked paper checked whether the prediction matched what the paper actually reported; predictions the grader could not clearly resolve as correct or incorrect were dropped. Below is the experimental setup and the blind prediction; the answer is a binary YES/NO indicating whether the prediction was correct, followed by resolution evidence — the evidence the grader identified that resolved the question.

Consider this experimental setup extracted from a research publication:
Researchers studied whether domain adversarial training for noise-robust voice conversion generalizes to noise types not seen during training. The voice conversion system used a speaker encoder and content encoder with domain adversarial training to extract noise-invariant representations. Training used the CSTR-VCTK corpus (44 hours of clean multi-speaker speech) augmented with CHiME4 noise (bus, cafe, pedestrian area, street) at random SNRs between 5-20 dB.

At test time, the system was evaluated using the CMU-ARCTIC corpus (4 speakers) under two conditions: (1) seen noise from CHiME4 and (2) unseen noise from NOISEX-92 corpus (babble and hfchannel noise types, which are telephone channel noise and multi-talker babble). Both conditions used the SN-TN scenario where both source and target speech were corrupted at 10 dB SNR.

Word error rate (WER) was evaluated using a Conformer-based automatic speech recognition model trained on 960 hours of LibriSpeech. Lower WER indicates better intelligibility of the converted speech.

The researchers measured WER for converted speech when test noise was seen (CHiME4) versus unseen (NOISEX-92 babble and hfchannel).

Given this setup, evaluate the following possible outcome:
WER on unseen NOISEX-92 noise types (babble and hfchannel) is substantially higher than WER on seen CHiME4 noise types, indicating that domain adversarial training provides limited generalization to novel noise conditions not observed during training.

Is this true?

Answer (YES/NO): NO